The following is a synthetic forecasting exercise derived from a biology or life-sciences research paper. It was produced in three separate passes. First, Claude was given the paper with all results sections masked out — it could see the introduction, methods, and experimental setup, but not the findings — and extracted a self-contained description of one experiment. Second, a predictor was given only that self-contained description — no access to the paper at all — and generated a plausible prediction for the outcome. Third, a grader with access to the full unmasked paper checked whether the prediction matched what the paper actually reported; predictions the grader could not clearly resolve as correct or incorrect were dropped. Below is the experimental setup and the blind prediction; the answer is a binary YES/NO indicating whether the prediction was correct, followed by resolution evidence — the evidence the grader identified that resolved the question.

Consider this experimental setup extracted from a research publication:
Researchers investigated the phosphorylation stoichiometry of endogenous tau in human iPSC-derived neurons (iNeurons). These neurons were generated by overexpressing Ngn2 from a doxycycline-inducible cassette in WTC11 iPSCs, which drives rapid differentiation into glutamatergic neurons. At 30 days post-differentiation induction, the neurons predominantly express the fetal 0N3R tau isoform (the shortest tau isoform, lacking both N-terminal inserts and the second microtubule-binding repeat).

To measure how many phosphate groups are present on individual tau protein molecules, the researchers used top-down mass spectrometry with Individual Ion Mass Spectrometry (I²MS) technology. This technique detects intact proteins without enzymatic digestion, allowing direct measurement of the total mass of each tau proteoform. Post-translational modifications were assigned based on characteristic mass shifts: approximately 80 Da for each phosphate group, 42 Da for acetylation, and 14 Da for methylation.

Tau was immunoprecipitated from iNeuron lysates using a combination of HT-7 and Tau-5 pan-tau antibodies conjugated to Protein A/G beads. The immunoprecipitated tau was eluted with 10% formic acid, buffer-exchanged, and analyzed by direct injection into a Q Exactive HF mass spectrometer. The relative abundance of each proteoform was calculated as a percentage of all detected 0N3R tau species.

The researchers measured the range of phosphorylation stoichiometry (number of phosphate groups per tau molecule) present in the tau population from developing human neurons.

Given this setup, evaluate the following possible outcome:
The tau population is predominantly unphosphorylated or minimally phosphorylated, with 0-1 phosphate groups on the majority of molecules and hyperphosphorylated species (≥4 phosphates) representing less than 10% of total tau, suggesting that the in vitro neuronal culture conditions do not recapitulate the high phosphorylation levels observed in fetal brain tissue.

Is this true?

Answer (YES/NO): NO